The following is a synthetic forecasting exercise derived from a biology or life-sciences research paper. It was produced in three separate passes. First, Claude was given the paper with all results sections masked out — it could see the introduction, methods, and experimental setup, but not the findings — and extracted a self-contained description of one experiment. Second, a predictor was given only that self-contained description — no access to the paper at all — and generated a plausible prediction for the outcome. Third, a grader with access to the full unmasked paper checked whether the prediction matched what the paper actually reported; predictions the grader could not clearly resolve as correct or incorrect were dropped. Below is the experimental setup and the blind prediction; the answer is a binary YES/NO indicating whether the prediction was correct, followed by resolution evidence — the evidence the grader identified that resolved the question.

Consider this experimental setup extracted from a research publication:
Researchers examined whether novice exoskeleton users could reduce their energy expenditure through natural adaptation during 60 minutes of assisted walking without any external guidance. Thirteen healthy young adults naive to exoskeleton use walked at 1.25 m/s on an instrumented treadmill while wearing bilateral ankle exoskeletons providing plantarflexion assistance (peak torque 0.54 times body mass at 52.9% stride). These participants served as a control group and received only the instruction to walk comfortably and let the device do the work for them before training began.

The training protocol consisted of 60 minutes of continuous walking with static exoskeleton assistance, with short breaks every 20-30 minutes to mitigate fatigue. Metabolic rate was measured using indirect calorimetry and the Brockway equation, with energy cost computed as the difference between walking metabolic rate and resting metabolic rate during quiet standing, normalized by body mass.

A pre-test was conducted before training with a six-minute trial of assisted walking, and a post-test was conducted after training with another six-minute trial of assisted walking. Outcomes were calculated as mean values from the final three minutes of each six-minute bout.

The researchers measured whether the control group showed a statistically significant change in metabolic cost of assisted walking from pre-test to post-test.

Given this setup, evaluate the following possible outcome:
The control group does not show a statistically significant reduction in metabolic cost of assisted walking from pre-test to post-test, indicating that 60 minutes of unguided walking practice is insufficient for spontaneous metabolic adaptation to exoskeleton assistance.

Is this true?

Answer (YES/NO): YES